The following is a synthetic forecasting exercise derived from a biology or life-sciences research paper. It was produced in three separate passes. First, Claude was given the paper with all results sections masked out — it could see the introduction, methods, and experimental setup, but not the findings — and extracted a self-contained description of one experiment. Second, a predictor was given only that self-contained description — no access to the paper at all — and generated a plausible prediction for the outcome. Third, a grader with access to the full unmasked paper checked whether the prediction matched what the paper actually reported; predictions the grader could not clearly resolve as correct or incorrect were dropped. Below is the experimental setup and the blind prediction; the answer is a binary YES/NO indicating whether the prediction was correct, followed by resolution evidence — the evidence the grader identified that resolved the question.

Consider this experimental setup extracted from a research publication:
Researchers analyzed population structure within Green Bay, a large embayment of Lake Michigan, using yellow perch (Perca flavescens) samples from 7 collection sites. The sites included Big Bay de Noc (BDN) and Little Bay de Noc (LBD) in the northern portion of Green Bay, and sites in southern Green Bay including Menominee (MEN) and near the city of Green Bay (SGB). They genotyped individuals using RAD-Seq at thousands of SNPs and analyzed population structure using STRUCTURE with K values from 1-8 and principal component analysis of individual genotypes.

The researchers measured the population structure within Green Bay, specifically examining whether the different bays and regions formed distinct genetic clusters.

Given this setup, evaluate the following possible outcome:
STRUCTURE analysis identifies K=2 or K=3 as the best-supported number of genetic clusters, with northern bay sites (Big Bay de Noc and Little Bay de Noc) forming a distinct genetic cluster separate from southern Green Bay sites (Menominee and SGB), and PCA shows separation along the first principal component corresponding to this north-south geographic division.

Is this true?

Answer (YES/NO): NO